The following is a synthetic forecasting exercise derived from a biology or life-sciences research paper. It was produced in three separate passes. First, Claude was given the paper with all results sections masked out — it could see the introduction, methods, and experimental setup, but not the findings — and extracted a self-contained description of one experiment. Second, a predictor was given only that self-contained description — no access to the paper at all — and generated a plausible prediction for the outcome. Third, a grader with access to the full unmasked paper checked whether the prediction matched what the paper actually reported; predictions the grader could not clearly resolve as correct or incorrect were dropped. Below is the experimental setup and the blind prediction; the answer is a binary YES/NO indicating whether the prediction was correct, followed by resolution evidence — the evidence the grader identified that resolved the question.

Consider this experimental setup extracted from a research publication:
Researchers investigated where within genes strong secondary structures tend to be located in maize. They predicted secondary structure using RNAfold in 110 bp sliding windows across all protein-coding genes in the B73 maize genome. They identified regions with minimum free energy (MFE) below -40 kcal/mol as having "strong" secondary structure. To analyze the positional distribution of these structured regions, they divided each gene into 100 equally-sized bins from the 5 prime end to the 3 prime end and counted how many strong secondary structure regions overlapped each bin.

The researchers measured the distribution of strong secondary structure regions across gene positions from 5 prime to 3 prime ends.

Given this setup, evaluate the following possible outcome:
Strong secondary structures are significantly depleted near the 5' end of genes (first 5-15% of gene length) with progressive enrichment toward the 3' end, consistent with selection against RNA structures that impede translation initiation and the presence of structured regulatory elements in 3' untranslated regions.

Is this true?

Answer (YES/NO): NO